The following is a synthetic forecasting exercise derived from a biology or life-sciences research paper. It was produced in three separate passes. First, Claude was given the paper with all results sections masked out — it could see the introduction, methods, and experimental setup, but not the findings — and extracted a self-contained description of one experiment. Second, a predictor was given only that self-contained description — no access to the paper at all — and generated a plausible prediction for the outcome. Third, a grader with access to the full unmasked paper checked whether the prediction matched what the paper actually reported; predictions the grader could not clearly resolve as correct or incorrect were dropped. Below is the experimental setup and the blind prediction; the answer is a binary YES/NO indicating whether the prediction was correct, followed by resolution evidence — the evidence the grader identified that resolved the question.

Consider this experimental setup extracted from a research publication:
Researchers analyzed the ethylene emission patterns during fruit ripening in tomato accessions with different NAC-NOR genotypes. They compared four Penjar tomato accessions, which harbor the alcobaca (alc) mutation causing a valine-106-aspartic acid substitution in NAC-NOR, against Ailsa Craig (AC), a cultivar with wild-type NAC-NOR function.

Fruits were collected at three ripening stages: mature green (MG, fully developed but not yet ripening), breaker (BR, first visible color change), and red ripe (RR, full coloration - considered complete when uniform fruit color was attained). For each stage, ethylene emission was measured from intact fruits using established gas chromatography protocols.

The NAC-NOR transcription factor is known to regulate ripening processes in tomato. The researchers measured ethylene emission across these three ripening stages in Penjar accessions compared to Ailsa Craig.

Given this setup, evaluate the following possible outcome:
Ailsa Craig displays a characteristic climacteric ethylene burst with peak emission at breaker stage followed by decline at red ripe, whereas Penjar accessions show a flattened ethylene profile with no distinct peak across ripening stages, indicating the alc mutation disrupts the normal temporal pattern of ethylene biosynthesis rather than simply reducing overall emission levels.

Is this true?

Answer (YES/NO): NO